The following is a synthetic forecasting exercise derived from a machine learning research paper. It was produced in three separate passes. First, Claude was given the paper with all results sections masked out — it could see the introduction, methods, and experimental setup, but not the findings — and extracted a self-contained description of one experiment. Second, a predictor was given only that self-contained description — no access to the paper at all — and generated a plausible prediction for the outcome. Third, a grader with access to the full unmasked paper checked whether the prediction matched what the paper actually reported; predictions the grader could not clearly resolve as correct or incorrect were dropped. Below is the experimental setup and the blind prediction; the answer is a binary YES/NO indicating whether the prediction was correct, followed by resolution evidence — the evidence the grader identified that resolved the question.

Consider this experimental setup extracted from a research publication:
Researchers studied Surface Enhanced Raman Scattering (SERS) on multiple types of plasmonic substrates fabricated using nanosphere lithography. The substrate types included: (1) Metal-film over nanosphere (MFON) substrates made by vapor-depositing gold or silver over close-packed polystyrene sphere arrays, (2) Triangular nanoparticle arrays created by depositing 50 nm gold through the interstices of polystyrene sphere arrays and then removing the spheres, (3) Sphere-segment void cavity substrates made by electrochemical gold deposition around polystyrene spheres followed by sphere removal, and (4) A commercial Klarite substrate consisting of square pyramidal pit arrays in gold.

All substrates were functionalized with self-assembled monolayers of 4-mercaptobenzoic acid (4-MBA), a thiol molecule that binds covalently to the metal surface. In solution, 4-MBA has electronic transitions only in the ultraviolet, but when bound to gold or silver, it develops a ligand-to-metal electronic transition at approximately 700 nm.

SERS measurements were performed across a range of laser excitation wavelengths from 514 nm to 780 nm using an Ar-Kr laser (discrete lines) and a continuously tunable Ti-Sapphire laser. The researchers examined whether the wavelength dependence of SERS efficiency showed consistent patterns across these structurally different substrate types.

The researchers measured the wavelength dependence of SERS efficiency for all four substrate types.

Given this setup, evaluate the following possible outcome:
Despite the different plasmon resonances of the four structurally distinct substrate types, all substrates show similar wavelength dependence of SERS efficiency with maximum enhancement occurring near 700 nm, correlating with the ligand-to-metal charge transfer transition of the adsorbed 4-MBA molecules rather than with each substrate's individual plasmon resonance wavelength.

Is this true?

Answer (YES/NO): YES